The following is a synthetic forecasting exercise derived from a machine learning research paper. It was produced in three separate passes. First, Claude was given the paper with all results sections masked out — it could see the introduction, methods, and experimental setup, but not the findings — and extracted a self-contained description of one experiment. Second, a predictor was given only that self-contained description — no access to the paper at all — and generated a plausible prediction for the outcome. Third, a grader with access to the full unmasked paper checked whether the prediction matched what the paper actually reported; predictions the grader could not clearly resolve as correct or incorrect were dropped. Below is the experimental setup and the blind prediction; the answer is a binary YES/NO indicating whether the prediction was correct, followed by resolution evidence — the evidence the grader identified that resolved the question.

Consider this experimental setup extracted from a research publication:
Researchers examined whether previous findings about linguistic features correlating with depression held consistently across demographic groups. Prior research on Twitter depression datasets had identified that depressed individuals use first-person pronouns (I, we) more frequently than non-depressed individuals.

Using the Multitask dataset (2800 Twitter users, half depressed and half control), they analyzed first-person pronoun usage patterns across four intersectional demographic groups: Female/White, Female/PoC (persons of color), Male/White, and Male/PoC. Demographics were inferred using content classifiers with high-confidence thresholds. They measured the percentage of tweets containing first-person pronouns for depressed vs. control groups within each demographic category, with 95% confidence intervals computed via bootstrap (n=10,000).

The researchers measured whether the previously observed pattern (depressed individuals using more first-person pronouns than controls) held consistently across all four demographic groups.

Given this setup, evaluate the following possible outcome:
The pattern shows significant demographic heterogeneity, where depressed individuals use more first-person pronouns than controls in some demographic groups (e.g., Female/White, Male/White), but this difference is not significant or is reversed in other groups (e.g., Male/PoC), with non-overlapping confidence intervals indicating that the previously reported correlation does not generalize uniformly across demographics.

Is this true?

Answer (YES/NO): YES